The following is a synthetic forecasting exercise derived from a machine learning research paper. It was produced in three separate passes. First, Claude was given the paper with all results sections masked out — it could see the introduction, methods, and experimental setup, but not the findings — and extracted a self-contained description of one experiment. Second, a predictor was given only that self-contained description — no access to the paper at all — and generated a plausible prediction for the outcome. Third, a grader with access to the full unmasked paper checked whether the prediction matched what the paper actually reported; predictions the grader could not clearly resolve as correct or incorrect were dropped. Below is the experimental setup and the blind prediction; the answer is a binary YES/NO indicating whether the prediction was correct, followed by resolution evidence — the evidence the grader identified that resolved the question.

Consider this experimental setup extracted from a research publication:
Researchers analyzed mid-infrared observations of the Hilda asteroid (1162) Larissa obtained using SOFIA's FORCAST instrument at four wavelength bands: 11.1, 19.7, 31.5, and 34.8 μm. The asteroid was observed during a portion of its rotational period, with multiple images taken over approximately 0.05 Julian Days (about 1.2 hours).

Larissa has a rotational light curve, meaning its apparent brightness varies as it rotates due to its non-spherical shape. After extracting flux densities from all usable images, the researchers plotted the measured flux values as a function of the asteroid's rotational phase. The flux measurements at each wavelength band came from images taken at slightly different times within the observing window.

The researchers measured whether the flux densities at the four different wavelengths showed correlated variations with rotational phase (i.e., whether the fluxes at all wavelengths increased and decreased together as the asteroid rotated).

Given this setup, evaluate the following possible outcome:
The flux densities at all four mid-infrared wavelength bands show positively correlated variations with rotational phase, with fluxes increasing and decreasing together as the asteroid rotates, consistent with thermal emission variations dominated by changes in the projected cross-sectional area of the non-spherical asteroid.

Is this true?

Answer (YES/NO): YES